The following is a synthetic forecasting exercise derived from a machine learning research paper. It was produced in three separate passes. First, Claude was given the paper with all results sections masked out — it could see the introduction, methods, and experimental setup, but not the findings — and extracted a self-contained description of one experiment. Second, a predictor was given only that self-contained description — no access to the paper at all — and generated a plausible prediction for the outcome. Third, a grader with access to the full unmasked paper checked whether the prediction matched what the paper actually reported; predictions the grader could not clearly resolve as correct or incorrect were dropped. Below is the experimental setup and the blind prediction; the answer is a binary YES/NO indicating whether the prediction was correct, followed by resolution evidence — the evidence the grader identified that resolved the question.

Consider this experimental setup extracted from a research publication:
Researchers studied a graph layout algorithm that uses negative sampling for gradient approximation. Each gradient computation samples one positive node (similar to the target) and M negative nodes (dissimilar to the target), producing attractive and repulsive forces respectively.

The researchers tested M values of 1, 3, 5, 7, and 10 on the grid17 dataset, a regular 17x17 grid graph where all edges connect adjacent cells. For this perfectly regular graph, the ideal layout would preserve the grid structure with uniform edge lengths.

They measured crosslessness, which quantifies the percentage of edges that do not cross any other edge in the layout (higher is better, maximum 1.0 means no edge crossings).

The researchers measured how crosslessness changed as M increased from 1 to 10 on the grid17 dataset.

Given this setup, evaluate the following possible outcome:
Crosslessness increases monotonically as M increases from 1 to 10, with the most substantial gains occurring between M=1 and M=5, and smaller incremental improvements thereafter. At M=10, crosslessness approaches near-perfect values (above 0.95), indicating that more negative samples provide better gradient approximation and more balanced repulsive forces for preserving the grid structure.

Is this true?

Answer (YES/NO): NO